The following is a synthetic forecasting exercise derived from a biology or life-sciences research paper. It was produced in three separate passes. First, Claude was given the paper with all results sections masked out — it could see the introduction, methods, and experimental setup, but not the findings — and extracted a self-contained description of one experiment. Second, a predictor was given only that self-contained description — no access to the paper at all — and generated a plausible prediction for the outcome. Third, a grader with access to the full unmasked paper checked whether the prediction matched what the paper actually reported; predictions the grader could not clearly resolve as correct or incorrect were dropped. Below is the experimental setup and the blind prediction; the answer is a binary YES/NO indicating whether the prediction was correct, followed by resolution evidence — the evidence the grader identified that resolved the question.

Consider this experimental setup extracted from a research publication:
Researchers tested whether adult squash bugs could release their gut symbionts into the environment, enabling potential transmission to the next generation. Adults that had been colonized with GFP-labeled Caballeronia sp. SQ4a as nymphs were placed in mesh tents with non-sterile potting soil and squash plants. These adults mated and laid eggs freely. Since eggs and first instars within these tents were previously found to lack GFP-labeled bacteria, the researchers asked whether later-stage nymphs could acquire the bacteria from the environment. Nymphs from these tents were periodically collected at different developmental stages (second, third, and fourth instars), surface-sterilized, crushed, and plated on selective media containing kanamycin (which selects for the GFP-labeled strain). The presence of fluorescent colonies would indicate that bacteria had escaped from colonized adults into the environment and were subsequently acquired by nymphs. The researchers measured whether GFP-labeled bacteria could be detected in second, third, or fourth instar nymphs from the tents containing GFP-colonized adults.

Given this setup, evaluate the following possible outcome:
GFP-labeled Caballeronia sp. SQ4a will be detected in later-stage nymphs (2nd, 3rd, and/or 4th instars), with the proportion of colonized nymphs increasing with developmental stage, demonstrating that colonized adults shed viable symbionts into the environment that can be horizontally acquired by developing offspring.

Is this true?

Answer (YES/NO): NO